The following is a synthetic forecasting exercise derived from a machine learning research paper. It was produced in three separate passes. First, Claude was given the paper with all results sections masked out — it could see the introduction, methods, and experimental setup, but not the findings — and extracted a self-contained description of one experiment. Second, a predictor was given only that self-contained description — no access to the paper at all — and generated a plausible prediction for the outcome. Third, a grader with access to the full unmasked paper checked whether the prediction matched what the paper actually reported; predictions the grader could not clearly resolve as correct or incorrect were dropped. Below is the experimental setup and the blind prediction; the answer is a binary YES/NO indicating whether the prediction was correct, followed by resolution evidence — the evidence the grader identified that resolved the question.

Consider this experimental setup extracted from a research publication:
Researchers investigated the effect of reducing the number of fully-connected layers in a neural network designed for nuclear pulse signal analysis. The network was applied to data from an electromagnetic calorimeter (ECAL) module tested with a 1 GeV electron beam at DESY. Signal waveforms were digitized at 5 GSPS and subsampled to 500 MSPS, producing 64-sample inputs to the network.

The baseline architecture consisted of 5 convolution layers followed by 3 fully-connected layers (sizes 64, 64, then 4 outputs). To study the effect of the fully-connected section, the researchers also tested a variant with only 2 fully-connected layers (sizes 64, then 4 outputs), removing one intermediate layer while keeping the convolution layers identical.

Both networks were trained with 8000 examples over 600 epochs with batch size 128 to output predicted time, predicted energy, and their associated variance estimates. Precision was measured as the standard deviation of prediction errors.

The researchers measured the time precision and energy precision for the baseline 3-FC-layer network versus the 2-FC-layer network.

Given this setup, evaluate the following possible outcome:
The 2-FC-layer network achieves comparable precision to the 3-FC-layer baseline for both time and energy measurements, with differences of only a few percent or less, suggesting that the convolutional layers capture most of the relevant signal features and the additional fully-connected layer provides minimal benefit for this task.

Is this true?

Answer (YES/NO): YES